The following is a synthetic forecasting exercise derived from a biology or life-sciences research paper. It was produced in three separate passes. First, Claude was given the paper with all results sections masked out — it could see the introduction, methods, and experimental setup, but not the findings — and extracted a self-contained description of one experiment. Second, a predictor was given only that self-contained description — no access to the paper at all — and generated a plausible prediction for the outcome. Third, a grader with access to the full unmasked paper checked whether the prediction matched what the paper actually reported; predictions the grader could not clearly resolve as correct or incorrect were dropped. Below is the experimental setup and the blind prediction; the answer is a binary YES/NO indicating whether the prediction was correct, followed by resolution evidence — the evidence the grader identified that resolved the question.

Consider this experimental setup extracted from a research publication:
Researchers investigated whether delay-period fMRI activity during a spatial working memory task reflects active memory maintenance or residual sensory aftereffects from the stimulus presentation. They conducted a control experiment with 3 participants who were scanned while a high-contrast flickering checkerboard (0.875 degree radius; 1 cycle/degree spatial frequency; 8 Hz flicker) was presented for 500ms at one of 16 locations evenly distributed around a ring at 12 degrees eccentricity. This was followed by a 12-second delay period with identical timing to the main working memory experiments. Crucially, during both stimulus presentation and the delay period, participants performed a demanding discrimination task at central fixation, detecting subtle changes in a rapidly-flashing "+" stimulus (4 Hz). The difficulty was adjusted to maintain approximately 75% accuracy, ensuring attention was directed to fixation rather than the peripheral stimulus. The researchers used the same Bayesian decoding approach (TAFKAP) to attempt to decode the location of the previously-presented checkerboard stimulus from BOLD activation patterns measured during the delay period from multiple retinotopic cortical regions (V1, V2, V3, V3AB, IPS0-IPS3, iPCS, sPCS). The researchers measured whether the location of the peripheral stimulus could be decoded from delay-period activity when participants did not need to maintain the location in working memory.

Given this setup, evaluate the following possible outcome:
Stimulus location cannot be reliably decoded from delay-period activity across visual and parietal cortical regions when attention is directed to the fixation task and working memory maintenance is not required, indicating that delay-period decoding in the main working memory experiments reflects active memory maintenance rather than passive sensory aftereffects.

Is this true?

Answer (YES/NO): YES